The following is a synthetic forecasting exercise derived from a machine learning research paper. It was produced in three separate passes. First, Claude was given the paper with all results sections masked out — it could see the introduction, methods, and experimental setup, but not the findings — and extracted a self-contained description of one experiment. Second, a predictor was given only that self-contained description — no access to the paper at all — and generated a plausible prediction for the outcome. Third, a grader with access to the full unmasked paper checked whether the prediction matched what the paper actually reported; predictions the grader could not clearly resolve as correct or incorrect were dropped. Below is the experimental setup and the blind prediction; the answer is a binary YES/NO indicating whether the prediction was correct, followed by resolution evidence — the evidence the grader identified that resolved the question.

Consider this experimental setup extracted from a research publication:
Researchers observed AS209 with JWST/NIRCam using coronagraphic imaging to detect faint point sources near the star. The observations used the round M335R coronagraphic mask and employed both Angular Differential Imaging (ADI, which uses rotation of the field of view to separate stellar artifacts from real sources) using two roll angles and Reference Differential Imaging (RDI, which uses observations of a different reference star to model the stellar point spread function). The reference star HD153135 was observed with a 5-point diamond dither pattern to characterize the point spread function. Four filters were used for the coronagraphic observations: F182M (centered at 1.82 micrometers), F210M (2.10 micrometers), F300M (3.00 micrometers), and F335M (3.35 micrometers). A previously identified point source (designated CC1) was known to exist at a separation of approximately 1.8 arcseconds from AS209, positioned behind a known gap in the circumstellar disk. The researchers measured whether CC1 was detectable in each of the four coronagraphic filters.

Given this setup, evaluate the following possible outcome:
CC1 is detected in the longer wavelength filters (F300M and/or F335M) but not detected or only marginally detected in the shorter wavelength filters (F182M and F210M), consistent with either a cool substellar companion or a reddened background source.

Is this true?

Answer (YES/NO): NO